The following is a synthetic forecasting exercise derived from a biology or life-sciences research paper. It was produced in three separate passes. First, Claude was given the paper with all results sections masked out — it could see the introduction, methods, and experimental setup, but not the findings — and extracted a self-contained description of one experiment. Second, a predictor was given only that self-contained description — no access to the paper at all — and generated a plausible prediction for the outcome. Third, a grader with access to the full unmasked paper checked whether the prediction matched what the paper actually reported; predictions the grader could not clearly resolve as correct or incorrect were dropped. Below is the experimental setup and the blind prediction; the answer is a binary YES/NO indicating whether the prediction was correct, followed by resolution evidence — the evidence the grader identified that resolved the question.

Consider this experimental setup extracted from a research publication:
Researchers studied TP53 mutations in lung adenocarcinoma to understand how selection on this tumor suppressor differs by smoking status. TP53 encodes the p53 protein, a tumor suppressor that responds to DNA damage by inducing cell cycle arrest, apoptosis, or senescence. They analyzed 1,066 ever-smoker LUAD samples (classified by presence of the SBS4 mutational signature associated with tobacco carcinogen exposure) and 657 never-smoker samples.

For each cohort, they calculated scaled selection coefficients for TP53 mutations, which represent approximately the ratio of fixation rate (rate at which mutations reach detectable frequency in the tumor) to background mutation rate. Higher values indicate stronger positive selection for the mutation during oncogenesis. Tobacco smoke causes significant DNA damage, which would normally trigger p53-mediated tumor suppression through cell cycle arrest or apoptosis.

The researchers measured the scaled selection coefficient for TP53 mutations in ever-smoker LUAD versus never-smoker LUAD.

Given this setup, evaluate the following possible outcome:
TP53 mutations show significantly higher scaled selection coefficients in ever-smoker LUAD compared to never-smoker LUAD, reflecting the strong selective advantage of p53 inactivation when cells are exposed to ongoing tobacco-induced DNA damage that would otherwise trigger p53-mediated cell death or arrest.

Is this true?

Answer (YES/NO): NO